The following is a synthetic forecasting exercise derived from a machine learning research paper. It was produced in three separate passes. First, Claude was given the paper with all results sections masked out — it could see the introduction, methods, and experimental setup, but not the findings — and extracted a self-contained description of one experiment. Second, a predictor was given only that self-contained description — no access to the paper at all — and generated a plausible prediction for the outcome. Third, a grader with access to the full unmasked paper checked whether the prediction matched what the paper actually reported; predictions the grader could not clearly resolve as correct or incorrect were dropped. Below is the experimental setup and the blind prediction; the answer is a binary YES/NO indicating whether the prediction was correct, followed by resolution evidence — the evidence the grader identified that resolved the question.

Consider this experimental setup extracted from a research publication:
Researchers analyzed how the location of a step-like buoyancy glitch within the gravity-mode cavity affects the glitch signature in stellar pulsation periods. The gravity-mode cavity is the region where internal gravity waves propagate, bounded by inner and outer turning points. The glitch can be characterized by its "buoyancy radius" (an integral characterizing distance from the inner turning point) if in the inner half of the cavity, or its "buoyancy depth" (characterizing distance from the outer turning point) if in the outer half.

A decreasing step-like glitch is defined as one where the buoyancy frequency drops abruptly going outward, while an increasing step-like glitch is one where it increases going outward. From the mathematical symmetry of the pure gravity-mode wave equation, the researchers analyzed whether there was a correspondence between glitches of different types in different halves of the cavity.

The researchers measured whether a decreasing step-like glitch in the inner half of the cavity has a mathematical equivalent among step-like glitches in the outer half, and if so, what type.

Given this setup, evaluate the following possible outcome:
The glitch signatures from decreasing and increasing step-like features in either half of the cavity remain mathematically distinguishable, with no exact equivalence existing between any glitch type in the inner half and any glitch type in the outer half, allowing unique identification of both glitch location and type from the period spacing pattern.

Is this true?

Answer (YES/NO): NO